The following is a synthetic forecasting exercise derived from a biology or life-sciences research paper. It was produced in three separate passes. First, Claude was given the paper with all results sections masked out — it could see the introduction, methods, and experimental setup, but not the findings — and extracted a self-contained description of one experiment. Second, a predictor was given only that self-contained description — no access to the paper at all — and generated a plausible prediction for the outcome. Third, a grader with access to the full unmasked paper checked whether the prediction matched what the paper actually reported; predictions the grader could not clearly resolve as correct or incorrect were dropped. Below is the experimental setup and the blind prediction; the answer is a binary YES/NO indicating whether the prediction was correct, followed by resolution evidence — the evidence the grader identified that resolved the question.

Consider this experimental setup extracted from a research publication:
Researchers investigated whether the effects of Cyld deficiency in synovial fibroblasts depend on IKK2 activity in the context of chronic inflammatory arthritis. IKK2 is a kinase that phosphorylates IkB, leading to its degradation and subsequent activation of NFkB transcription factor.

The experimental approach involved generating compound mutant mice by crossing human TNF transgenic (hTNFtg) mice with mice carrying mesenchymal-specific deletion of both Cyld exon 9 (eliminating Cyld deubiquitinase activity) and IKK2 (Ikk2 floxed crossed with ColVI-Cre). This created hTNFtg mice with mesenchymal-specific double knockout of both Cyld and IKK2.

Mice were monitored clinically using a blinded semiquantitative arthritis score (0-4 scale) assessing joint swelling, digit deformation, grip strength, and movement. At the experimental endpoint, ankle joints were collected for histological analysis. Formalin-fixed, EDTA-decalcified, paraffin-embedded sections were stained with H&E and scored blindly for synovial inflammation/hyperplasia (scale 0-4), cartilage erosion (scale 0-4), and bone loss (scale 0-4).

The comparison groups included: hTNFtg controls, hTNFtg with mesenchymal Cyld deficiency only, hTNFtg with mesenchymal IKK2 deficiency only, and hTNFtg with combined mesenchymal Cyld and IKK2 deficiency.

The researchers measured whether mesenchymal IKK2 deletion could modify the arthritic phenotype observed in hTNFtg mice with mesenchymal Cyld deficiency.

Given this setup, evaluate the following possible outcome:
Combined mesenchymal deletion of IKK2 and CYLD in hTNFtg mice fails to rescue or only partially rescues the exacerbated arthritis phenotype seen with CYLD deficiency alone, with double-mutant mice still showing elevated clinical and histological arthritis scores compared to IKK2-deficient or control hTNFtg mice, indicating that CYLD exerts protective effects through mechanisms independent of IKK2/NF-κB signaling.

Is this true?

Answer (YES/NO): NO